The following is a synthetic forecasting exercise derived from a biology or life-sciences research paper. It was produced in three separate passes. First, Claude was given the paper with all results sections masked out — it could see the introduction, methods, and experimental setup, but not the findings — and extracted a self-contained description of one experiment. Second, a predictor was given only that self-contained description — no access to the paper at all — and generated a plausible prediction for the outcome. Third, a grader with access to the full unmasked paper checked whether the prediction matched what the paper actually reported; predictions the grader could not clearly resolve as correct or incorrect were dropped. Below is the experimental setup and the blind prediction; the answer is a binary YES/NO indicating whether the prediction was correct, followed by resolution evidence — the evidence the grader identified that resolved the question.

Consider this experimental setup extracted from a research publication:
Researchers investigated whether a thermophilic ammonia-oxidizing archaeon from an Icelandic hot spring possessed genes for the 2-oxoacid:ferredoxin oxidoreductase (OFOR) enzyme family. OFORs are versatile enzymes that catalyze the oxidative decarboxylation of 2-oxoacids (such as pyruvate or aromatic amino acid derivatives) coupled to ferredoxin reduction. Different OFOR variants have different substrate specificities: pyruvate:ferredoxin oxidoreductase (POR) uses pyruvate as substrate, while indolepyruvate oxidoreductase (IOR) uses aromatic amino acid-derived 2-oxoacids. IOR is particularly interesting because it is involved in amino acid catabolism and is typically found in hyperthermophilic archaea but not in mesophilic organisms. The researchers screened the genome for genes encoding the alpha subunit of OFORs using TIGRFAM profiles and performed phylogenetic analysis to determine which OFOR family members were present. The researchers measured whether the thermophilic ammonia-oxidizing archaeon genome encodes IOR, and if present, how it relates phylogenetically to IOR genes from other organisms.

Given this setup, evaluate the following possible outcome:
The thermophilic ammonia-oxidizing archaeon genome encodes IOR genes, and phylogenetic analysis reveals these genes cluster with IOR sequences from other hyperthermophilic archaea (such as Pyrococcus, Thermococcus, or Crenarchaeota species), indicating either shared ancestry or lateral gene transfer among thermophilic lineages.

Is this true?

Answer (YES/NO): NO